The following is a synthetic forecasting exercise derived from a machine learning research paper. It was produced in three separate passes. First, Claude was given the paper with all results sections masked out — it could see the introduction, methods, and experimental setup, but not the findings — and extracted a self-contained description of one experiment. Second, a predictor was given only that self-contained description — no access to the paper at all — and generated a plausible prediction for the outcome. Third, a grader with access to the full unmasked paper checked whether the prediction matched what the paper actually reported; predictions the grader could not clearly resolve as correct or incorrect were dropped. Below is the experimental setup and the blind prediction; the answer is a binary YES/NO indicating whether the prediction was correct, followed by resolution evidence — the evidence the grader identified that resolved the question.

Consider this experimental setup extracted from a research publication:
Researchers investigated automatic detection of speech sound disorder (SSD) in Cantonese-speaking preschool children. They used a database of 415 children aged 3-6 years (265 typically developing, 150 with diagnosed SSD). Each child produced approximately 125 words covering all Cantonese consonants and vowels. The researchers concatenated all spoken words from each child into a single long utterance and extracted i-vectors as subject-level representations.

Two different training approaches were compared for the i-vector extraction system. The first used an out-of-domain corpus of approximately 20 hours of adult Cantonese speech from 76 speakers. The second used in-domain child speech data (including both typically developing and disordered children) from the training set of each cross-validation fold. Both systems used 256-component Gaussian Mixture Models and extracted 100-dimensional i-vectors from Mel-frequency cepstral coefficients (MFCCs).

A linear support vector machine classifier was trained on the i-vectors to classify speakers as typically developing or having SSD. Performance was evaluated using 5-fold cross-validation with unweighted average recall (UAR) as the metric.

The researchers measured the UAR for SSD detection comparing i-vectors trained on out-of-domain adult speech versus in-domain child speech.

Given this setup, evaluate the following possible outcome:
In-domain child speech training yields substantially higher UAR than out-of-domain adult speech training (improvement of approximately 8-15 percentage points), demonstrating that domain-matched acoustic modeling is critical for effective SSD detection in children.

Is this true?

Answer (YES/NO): NO